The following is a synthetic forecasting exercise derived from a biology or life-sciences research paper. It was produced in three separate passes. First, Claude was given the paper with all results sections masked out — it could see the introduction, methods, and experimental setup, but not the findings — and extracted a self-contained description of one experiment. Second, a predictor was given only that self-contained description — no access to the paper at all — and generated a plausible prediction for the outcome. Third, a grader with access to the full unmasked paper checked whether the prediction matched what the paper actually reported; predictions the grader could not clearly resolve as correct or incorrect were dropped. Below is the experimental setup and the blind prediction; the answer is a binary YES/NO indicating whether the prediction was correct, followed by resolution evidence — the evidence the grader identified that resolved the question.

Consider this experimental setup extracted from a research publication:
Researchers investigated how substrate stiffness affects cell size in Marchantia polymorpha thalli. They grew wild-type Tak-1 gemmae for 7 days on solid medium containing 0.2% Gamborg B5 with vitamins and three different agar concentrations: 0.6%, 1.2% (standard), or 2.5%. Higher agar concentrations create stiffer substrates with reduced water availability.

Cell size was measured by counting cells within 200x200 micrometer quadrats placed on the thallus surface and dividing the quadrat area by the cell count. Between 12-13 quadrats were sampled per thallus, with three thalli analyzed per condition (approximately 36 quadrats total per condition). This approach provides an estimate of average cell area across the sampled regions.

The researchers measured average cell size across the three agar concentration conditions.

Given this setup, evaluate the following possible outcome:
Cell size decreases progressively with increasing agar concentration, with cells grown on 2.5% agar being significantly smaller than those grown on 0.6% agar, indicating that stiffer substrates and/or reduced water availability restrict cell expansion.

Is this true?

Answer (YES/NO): YES